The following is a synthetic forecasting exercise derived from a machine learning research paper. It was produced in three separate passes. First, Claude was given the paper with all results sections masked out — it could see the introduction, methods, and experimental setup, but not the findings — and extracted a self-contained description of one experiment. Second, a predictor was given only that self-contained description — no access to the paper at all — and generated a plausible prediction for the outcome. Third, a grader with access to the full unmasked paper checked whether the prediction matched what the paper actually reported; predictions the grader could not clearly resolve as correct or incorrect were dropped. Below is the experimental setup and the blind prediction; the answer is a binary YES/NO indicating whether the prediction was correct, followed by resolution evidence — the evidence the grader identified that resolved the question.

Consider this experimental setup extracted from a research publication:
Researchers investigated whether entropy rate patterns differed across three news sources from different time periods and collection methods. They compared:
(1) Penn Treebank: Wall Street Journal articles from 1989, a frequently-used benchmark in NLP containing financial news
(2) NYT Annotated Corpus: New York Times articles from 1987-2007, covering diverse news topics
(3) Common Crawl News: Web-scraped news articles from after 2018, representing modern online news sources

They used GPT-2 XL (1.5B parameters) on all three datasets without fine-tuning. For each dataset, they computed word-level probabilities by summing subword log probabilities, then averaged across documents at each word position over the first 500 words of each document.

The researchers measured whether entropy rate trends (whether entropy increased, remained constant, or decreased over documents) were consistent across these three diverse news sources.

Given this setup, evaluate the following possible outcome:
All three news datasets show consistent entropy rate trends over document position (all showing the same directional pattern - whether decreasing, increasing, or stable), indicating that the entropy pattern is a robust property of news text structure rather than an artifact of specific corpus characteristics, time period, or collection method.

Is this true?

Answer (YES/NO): NO